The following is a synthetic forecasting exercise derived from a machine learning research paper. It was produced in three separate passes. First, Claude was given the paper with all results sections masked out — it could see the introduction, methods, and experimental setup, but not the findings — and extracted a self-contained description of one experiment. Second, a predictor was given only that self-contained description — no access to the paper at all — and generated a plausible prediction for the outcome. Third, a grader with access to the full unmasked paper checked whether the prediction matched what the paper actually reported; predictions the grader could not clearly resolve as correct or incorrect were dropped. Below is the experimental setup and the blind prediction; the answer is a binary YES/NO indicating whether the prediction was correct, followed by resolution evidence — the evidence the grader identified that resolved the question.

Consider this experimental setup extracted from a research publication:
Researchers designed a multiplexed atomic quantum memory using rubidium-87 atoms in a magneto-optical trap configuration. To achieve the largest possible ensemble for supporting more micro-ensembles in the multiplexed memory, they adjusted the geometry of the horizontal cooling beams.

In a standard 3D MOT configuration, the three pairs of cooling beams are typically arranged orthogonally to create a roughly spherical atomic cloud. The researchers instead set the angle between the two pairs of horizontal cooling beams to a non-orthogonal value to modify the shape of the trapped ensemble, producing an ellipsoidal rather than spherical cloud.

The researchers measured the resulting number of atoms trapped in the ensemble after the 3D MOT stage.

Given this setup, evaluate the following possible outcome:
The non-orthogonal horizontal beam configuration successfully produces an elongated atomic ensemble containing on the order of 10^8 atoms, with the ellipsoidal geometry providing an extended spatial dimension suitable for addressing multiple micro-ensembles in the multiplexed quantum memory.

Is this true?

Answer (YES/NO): NO